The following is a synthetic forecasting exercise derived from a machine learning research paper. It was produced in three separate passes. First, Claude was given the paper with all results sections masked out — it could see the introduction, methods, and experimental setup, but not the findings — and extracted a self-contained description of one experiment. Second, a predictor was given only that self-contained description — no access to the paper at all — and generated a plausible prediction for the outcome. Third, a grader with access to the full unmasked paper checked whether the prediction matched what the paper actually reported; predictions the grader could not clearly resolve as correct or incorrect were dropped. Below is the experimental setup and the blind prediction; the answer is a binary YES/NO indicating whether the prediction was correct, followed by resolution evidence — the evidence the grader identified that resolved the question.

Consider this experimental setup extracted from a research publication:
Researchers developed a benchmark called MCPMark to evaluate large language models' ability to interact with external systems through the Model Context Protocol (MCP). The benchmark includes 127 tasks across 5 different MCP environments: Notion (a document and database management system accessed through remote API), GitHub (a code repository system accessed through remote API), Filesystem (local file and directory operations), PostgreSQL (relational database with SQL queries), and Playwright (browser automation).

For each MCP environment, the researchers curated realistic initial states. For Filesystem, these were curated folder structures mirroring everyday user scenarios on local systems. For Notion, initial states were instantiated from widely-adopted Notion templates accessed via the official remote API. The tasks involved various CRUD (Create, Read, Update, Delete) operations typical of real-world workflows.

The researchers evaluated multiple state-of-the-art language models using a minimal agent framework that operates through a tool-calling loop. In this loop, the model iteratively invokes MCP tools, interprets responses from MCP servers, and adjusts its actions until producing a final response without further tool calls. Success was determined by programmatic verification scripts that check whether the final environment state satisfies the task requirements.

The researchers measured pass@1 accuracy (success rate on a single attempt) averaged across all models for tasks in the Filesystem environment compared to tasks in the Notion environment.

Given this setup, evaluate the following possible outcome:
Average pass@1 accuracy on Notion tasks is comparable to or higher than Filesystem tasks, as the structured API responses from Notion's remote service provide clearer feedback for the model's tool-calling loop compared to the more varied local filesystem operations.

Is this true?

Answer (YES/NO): NO